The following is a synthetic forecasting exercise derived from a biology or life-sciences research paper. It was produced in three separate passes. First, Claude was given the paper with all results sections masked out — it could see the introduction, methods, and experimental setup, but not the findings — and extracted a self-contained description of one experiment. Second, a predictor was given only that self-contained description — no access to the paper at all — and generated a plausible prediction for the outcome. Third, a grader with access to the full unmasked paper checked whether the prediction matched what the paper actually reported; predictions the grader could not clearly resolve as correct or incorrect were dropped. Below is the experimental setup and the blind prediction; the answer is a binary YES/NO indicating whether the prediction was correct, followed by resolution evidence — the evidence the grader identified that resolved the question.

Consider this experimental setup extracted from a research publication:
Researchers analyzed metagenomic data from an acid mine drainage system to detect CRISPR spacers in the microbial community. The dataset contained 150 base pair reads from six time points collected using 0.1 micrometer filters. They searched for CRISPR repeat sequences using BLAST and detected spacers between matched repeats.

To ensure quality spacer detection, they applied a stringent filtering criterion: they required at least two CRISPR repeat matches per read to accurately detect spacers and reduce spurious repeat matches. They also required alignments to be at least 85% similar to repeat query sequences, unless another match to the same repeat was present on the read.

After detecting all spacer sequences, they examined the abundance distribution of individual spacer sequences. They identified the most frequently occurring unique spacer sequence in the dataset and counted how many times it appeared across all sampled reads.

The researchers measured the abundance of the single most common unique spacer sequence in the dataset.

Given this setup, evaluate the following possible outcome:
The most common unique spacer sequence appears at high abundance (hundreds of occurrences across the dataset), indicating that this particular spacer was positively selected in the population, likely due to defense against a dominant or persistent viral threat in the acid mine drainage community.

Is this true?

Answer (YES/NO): YES